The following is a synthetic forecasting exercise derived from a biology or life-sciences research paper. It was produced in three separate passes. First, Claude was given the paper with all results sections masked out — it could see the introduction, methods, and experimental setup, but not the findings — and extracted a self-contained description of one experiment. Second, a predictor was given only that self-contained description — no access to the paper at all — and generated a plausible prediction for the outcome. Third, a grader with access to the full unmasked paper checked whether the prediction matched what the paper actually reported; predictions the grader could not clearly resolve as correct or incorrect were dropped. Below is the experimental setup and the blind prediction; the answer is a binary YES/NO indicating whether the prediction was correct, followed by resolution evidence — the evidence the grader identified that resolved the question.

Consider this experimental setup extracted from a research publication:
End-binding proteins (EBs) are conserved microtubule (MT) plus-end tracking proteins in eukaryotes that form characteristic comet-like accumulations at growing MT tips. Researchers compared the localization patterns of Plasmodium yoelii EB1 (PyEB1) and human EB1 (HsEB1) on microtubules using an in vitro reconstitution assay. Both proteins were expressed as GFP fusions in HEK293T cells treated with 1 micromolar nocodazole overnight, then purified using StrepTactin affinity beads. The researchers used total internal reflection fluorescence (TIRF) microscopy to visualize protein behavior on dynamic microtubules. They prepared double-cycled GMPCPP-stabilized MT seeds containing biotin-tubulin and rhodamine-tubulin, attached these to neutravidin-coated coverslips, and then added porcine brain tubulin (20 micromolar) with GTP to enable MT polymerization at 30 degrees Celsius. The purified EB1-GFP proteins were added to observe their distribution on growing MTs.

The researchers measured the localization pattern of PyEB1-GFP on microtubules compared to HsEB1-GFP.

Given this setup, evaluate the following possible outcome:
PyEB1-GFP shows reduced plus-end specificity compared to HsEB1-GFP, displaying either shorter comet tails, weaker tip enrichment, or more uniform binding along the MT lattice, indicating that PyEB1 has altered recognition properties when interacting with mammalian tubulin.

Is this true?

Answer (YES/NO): NO